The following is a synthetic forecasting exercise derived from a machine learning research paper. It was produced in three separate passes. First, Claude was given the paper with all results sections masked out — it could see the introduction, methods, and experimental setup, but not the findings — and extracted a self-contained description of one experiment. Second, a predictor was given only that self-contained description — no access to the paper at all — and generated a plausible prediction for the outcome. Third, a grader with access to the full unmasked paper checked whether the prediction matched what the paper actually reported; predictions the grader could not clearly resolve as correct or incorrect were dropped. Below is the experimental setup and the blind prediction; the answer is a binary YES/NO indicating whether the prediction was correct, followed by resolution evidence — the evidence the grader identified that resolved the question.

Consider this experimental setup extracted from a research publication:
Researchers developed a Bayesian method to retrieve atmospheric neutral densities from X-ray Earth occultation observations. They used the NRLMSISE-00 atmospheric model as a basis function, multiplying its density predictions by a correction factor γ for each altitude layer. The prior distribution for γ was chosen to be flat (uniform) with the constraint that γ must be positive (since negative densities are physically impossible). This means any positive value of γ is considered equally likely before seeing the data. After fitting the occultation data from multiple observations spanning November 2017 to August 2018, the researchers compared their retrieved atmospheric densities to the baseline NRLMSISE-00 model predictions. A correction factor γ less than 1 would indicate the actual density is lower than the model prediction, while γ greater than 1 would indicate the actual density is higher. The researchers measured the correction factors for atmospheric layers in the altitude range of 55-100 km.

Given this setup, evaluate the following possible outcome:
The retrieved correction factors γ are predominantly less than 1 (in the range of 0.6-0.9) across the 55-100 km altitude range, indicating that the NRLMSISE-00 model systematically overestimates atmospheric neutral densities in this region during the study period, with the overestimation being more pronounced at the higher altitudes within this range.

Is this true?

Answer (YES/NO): YES